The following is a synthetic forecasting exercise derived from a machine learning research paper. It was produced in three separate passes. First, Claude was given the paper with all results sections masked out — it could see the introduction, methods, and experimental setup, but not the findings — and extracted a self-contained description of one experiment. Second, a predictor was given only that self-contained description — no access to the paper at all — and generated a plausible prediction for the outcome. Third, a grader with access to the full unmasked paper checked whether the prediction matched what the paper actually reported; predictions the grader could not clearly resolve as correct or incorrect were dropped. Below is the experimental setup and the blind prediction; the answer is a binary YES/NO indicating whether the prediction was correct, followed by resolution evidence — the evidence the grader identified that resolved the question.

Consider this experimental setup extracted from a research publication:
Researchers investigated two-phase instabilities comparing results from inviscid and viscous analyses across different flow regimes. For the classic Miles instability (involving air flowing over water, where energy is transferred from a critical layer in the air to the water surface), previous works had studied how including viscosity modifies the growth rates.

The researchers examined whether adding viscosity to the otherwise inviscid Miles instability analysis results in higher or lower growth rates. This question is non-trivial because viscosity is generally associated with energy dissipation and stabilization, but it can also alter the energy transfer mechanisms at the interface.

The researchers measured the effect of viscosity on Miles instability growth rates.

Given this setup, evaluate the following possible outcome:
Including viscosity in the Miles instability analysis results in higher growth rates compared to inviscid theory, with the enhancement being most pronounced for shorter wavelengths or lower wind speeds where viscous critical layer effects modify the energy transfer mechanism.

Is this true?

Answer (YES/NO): NO